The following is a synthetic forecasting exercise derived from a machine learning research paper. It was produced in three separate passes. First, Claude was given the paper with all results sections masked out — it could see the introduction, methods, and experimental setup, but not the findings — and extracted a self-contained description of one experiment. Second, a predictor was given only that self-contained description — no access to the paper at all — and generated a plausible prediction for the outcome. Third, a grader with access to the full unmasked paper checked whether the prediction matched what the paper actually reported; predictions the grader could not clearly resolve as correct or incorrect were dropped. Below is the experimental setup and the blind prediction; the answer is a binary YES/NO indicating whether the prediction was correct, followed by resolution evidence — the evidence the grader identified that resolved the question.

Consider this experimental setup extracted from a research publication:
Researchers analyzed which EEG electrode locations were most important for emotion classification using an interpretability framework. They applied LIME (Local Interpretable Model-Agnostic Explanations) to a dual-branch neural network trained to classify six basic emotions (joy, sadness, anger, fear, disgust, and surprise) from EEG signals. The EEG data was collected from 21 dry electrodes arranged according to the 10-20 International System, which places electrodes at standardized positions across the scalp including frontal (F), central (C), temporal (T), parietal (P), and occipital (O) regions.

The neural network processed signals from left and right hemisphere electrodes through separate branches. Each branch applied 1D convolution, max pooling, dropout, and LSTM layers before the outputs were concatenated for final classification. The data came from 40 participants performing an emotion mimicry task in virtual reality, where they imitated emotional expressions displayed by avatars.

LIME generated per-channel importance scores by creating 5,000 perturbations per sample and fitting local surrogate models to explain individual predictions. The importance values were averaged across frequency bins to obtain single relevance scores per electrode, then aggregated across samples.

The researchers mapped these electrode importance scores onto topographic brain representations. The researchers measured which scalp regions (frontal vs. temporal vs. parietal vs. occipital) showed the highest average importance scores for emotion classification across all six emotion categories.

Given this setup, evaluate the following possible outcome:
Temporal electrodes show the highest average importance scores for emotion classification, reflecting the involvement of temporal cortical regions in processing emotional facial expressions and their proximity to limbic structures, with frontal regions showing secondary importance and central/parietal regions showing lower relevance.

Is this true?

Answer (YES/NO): NO